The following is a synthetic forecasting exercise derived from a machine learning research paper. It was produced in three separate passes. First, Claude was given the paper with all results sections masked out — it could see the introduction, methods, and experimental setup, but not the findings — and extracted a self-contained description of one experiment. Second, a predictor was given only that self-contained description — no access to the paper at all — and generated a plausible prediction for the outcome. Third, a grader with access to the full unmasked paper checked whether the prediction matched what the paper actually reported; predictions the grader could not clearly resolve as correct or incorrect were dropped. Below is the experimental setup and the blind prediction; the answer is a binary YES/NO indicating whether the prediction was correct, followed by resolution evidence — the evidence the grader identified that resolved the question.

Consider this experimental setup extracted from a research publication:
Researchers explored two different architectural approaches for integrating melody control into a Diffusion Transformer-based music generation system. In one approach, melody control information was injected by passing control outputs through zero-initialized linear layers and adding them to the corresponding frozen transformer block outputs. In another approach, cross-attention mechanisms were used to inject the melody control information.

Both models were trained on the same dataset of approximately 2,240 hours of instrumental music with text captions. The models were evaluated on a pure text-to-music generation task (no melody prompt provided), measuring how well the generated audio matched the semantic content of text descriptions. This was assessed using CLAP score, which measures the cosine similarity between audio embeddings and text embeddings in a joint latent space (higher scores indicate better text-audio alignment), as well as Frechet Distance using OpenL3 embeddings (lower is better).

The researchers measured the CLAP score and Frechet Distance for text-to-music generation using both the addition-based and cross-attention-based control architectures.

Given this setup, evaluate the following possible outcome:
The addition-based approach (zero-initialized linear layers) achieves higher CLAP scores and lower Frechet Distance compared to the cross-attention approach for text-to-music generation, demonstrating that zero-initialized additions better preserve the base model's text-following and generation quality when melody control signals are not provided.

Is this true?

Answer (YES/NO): NO